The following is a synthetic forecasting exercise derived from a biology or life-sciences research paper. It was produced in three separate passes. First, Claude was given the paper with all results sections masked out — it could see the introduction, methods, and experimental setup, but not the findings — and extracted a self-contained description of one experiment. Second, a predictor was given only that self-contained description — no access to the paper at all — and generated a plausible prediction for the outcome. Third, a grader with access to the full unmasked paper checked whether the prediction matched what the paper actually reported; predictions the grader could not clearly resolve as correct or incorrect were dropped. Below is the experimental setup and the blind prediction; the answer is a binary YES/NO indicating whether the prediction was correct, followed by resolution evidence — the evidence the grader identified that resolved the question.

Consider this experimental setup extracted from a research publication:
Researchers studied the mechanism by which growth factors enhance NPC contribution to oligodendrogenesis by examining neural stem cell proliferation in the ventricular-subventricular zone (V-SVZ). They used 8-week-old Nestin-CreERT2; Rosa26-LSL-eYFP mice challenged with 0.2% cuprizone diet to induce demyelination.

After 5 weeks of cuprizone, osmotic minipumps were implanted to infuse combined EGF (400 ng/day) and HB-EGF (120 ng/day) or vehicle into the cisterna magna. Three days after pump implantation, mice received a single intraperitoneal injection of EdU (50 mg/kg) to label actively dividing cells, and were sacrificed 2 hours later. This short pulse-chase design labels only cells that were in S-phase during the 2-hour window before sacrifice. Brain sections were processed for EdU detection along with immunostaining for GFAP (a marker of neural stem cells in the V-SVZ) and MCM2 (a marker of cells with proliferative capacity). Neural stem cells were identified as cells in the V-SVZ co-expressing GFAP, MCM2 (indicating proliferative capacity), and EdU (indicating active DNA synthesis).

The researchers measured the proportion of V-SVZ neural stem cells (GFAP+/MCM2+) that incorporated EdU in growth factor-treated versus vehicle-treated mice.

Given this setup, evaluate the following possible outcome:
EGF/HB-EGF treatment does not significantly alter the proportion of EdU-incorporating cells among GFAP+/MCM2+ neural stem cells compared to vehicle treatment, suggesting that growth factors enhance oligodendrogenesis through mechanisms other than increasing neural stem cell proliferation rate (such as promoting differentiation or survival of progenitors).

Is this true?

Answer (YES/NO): NO